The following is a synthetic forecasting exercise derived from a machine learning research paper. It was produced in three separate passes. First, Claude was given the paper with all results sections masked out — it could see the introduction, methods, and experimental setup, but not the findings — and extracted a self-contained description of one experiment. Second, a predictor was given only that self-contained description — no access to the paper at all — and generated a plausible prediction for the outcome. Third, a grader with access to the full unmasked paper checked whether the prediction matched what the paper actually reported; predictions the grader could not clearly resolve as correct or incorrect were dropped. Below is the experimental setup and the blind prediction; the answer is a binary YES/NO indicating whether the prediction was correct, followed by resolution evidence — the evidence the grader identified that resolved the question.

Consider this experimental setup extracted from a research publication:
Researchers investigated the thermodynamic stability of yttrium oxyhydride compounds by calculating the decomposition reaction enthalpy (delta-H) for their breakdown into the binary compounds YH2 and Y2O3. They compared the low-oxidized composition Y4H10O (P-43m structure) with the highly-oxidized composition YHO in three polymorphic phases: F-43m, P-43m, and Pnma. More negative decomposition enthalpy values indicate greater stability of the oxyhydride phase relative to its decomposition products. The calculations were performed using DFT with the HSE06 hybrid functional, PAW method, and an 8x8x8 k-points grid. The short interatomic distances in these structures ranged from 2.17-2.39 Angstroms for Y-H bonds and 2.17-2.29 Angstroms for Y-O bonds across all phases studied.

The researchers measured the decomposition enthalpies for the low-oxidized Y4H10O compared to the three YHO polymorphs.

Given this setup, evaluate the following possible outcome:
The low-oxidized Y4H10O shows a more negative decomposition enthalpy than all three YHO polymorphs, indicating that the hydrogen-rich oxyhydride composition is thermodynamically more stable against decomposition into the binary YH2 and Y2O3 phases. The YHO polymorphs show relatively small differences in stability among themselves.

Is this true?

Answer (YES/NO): YES